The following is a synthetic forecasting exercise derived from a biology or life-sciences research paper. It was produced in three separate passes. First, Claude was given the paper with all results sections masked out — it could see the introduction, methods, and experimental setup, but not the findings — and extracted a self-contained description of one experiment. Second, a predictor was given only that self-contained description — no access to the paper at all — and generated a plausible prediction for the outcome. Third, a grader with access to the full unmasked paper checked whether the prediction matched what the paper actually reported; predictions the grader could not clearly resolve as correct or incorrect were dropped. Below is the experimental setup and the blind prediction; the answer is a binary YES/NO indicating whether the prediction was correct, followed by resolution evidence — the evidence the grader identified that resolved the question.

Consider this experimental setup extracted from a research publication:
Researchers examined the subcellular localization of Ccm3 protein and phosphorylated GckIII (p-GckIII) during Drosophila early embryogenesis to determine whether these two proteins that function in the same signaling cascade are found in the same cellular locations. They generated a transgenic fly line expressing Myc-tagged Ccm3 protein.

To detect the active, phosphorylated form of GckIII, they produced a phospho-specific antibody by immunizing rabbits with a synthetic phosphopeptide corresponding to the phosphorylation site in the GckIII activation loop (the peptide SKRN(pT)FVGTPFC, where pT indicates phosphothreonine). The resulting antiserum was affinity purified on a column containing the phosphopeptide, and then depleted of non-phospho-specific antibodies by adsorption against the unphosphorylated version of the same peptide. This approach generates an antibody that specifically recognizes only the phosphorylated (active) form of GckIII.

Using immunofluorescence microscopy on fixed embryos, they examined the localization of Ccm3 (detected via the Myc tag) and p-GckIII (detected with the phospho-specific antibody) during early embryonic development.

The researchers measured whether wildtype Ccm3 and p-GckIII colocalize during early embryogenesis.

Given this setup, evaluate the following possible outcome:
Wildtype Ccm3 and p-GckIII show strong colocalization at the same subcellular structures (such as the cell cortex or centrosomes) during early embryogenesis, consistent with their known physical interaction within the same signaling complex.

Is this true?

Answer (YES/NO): YES